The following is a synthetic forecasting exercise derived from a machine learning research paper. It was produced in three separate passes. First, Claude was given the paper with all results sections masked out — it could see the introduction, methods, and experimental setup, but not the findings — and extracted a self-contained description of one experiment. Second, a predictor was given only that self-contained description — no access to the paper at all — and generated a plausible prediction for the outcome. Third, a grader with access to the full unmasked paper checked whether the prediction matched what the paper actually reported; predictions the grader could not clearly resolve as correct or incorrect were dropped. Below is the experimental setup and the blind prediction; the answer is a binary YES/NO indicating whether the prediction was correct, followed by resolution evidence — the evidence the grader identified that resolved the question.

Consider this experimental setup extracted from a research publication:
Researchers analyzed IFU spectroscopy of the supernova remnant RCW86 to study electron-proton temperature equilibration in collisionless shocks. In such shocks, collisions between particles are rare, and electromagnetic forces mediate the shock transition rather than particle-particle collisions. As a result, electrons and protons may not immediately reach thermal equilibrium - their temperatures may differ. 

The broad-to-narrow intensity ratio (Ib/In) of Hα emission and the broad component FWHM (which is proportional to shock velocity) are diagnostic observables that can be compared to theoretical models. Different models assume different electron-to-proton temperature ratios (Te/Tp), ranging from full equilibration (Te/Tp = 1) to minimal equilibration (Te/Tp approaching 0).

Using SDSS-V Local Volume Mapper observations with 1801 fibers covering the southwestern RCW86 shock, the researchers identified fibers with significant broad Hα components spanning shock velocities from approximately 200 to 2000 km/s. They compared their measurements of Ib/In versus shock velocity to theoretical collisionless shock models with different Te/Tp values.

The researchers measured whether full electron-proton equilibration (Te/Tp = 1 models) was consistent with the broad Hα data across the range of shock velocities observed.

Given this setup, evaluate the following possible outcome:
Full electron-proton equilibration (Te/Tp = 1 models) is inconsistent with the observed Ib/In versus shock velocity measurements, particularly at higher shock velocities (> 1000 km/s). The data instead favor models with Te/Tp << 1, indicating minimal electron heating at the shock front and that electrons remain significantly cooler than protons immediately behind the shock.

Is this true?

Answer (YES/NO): NO